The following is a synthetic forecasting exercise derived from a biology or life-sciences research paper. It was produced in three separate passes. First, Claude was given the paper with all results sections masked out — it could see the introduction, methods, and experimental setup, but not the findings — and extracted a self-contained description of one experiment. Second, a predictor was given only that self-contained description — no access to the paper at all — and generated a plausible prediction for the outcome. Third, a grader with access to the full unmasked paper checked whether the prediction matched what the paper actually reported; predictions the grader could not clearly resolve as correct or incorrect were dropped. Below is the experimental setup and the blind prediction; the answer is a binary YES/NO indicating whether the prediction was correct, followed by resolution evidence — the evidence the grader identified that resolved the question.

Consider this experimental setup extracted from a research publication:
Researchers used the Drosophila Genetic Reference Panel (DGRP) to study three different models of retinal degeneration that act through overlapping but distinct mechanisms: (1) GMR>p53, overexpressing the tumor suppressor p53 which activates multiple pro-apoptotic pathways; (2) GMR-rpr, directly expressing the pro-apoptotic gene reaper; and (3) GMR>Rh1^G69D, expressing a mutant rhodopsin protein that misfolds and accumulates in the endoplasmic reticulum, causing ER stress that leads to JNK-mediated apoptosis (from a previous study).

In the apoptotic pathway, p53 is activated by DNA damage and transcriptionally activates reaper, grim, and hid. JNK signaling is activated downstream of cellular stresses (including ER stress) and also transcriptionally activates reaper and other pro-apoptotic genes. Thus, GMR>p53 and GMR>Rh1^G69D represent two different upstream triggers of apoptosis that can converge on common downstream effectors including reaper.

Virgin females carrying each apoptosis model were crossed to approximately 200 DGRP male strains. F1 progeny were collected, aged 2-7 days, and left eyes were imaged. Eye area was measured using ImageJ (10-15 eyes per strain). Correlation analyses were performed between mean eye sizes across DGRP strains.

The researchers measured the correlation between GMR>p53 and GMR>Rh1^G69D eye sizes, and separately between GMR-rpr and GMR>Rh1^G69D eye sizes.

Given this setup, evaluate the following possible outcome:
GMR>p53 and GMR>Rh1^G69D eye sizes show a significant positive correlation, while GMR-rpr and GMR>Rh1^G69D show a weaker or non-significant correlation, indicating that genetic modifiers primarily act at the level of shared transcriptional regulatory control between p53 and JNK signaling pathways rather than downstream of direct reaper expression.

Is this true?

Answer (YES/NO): NO